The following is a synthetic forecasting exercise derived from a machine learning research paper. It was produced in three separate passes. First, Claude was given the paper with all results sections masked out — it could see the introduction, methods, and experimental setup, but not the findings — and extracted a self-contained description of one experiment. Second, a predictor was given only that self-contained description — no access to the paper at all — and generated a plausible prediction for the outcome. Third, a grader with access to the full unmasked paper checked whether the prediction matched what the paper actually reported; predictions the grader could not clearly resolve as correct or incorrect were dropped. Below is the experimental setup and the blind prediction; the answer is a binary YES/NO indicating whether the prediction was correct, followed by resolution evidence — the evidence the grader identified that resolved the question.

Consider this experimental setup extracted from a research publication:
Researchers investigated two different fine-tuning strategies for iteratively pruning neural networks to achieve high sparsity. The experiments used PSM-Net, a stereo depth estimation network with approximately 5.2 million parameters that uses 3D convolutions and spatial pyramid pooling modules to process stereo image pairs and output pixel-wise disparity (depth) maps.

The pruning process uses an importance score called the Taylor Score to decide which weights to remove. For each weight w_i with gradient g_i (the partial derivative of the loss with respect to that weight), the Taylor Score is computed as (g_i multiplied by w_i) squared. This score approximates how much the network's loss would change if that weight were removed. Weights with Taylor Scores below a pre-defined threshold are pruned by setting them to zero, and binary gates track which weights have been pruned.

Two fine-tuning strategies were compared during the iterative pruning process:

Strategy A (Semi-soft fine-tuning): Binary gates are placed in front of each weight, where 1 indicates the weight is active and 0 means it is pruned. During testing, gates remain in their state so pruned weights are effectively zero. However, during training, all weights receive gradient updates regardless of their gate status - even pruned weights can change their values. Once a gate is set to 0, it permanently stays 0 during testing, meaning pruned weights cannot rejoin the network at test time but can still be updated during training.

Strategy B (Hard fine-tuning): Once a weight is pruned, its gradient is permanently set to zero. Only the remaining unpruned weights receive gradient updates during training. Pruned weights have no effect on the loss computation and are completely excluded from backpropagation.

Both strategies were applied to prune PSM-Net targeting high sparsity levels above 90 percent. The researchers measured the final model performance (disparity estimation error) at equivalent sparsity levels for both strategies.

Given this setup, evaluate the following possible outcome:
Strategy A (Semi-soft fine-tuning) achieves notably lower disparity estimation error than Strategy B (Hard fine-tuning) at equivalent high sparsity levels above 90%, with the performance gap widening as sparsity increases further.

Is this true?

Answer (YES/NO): NO